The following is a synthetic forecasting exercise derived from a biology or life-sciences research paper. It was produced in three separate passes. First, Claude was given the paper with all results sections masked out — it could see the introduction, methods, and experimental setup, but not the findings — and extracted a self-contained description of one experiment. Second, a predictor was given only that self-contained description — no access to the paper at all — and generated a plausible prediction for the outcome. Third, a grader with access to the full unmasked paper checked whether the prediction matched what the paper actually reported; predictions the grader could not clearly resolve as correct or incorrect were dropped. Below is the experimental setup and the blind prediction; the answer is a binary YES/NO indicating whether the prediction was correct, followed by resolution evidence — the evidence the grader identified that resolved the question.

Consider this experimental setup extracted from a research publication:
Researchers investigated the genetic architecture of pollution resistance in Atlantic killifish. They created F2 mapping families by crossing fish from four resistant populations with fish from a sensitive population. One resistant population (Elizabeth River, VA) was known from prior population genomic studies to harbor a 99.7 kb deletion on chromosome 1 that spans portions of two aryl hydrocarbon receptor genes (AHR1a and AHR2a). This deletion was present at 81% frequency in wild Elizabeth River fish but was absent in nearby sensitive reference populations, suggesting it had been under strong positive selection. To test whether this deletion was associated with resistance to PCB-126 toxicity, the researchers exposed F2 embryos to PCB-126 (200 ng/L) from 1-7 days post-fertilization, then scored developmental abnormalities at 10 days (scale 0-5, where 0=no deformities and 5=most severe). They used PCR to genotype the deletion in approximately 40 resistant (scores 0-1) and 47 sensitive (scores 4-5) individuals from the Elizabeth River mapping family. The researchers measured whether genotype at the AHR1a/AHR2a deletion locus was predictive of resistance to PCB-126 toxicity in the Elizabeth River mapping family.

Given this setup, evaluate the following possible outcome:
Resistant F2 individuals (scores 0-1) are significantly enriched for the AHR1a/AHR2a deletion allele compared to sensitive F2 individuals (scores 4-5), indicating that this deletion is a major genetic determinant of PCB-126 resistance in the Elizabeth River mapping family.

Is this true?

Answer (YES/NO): NO